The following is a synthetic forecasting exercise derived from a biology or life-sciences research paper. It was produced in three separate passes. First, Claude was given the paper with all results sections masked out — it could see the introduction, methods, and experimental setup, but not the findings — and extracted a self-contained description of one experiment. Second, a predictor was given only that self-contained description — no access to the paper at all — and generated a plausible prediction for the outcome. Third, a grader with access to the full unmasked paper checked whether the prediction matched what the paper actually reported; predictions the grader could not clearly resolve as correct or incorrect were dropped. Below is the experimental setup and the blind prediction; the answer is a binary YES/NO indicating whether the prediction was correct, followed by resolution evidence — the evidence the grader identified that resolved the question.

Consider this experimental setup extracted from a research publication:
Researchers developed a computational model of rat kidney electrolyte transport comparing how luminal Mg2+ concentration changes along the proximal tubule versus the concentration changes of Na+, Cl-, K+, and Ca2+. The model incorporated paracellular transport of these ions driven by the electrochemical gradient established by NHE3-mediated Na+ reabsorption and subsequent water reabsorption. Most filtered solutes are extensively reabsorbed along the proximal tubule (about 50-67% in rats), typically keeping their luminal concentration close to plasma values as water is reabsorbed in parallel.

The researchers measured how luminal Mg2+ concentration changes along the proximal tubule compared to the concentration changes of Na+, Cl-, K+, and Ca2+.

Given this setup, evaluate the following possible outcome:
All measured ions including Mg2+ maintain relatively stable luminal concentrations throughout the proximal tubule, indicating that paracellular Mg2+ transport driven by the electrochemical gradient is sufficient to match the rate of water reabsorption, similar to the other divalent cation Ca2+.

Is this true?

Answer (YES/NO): NO